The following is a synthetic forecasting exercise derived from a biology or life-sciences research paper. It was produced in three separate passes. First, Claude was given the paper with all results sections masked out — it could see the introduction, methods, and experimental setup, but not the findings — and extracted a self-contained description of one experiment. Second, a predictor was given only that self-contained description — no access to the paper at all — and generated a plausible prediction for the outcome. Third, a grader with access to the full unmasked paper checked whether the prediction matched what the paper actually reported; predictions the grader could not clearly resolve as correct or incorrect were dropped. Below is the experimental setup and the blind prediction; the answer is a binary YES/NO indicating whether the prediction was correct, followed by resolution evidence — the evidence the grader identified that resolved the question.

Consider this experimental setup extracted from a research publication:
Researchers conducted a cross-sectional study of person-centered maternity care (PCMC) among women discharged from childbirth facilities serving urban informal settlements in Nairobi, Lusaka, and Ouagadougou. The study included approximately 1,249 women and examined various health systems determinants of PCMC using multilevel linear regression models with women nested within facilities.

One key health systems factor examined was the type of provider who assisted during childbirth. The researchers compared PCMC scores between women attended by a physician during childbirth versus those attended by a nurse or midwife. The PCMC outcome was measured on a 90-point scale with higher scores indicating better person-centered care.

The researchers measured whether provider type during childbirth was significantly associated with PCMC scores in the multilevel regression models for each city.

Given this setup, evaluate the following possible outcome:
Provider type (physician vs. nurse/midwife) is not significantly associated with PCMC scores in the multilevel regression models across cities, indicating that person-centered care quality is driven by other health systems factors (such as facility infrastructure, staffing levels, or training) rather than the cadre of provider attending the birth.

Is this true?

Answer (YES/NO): NO